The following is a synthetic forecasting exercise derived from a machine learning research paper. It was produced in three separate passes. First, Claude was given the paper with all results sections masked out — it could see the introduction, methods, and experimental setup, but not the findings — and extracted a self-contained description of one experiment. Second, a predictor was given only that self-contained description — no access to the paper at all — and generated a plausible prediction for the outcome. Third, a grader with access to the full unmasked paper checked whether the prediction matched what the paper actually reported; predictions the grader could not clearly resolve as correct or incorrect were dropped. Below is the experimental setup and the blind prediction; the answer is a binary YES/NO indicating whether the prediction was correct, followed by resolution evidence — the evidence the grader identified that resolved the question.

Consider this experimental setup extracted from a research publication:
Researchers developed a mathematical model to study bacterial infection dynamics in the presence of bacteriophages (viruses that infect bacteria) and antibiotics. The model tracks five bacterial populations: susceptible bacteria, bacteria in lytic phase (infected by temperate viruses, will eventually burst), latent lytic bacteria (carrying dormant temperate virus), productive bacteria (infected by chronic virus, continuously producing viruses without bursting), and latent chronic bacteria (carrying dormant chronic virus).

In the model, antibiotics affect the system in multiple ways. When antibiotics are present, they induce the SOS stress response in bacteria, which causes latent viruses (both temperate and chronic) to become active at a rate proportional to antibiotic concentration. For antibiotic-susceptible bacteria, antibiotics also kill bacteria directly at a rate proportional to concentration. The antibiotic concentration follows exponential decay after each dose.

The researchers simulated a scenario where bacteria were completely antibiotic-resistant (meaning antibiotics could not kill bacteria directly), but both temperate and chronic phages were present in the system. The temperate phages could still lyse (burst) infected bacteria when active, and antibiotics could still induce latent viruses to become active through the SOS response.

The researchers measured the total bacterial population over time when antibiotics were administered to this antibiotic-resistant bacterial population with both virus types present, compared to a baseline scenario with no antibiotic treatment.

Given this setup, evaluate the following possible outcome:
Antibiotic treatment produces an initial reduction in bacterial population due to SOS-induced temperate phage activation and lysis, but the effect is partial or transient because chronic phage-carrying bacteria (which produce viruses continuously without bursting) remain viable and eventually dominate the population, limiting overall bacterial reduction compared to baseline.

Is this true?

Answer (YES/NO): NO